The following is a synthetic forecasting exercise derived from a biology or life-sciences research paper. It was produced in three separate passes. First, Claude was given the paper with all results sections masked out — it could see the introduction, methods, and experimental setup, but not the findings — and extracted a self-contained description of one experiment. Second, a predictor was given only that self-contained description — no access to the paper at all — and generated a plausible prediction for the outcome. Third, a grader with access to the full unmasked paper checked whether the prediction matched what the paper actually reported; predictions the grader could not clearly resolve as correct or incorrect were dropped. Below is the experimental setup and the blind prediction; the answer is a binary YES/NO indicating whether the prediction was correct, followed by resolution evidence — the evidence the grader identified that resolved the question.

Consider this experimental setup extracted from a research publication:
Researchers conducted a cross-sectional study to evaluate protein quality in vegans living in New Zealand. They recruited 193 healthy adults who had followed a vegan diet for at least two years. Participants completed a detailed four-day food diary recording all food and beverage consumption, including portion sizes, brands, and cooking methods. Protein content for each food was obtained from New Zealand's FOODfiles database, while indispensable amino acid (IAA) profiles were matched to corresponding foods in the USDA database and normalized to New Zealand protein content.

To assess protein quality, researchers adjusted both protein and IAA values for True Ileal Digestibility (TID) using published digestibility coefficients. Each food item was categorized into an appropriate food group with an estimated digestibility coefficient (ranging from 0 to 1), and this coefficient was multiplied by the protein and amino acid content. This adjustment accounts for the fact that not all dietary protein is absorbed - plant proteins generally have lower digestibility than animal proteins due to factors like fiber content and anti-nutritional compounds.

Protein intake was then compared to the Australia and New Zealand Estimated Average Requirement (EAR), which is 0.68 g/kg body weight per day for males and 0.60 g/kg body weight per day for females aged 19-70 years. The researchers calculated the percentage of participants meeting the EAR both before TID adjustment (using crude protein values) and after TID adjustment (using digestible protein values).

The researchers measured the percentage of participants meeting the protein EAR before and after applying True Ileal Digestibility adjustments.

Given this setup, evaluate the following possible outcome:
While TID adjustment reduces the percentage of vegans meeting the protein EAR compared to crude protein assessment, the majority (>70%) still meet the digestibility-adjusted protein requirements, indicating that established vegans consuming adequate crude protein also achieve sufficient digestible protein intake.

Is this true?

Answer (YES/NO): YES